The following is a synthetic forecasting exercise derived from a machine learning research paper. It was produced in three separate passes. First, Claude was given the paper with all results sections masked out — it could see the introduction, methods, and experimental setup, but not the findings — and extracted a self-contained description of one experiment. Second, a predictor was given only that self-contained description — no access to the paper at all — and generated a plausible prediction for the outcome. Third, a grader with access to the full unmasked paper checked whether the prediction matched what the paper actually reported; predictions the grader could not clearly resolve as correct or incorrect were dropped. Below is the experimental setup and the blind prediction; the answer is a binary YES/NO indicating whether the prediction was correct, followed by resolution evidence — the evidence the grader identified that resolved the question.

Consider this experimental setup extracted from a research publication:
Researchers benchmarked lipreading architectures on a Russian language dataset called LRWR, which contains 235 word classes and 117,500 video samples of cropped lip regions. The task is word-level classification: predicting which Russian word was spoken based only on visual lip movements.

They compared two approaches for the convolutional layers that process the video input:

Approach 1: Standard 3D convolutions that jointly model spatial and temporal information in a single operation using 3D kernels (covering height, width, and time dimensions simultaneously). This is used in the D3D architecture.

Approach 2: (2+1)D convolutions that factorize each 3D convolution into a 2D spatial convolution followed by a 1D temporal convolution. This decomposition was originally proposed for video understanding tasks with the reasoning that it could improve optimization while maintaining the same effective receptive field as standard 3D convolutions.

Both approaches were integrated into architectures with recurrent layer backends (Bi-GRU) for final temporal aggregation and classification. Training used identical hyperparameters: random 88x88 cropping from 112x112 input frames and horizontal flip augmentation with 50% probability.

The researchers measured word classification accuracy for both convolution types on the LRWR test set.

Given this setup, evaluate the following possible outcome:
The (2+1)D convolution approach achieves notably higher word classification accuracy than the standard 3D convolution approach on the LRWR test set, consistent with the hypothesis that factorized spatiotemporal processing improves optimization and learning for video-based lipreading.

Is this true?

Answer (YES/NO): NO